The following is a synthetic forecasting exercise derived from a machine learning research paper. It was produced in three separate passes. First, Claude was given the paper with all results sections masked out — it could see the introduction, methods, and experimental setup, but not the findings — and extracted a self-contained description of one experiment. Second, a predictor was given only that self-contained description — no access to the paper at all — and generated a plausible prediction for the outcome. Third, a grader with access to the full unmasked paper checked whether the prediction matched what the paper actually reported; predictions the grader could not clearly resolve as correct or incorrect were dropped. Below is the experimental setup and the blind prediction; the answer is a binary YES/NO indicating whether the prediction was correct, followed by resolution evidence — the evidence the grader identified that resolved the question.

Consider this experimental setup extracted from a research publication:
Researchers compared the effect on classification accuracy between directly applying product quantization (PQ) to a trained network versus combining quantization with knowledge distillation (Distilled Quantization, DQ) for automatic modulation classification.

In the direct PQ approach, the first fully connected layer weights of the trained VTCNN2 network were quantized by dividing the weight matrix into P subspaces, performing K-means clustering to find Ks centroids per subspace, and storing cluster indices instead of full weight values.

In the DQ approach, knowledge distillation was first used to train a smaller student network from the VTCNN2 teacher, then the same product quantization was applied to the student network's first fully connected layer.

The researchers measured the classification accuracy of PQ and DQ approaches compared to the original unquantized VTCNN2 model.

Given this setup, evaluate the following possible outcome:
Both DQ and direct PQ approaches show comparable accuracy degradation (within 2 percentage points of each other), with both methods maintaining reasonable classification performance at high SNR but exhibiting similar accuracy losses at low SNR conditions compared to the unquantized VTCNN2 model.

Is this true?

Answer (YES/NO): NO